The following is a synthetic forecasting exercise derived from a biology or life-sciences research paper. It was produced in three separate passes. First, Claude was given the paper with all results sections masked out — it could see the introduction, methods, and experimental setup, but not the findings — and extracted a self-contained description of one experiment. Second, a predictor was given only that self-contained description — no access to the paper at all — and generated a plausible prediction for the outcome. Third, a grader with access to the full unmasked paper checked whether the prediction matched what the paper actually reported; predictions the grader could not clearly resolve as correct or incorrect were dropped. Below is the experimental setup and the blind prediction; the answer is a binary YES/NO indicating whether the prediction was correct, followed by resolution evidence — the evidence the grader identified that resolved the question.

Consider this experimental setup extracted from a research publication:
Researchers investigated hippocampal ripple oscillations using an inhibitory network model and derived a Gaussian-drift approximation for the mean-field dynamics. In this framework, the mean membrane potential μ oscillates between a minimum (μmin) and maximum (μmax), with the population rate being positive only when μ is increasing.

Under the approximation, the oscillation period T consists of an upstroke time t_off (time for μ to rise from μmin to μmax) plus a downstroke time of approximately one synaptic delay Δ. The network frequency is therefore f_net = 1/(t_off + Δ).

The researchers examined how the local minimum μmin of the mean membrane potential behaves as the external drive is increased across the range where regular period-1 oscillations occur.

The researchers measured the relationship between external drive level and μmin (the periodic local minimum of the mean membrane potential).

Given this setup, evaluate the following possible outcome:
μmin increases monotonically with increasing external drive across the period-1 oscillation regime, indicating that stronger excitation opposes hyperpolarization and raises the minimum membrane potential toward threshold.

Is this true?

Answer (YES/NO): NO